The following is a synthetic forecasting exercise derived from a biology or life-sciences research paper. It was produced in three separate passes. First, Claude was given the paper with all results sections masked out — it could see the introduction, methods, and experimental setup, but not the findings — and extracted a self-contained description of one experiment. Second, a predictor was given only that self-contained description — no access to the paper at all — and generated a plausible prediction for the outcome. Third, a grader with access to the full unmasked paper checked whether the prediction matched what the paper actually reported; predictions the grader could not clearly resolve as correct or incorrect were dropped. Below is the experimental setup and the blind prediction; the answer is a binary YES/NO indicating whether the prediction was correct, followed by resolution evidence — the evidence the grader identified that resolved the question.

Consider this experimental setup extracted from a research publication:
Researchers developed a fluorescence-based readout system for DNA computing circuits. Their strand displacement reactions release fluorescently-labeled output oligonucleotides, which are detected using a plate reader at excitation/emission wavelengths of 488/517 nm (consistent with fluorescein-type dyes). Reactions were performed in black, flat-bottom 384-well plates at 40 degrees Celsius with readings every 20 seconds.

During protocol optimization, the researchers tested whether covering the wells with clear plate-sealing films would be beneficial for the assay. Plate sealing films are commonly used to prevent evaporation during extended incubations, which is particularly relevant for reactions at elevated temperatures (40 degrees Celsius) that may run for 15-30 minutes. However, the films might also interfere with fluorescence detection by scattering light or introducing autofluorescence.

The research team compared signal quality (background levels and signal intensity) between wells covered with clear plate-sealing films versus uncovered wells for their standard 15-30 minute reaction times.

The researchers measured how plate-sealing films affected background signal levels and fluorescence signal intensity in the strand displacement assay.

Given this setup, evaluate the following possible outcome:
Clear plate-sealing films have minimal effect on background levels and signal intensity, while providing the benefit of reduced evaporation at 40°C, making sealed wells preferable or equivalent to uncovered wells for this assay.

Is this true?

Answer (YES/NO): NO